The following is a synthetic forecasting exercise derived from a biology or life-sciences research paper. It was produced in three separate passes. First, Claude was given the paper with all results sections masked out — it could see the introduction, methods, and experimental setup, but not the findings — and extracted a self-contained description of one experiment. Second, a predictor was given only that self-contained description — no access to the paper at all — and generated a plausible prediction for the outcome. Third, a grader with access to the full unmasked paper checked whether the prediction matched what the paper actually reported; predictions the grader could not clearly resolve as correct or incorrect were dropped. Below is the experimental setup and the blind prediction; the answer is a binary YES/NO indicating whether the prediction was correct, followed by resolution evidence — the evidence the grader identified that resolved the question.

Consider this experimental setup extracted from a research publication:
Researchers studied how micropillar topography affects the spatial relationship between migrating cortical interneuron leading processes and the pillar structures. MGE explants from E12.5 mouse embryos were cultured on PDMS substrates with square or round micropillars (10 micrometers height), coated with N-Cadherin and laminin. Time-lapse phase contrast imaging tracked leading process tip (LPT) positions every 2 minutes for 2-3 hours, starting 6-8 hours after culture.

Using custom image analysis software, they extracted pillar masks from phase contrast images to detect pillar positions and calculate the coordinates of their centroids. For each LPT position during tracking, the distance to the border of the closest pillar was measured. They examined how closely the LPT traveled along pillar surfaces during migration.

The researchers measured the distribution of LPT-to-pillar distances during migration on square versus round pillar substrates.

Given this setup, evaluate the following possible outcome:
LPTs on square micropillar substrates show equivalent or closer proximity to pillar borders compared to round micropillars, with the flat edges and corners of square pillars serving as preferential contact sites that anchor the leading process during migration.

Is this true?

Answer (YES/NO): YES